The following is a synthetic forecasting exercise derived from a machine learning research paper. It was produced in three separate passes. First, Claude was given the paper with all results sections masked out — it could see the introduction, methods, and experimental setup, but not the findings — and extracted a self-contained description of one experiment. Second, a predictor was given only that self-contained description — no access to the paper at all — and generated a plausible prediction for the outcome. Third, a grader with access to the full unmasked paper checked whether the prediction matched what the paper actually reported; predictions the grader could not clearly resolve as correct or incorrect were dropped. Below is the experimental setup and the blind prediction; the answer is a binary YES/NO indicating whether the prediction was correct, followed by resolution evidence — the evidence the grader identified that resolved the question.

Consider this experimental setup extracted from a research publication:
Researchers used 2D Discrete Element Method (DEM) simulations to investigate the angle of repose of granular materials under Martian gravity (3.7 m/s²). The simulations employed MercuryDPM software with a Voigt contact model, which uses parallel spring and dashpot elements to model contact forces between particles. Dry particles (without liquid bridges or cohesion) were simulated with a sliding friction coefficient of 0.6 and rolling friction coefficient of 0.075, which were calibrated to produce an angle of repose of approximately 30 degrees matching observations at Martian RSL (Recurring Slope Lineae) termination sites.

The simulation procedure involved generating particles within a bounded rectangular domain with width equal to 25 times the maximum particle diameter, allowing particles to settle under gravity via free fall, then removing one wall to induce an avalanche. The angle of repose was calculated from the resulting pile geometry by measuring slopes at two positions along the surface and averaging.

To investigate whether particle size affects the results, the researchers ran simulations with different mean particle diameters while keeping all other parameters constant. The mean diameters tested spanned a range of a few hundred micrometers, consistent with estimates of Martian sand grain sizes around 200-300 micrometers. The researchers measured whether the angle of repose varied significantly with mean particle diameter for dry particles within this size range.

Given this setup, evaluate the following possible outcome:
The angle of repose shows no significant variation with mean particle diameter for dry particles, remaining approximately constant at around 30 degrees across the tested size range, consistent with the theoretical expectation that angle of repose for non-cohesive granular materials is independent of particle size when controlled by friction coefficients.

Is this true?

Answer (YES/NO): YES